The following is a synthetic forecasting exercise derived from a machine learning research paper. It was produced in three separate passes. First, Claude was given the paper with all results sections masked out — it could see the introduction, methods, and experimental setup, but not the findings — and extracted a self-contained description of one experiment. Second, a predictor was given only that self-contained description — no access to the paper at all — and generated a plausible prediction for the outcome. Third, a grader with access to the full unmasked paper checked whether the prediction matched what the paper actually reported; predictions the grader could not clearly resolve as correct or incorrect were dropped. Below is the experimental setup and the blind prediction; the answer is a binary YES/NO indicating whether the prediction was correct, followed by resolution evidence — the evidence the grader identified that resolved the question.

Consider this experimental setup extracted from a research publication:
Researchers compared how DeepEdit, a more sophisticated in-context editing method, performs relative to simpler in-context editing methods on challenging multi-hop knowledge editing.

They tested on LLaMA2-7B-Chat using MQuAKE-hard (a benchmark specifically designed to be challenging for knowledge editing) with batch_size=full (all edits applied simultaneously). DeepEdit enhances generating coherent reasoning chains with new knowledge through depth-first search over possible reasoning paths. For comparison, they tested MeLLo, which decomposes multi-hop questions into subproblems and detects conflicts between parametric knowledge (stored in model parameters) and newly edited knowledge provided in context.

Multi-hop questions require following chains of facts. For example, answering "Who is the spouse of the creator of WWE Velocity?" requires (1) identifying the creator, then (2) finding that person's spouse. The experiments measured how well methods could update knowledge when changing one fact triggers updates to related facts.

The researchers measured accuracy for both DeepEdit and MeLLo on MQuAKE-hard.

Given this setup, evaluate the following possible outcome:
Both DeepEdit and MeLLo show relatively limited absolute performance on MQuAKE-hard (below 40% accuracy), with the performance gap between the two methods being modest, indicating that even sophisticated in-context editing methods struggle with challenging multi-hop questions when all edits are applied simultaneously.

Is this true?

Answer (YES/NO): NO